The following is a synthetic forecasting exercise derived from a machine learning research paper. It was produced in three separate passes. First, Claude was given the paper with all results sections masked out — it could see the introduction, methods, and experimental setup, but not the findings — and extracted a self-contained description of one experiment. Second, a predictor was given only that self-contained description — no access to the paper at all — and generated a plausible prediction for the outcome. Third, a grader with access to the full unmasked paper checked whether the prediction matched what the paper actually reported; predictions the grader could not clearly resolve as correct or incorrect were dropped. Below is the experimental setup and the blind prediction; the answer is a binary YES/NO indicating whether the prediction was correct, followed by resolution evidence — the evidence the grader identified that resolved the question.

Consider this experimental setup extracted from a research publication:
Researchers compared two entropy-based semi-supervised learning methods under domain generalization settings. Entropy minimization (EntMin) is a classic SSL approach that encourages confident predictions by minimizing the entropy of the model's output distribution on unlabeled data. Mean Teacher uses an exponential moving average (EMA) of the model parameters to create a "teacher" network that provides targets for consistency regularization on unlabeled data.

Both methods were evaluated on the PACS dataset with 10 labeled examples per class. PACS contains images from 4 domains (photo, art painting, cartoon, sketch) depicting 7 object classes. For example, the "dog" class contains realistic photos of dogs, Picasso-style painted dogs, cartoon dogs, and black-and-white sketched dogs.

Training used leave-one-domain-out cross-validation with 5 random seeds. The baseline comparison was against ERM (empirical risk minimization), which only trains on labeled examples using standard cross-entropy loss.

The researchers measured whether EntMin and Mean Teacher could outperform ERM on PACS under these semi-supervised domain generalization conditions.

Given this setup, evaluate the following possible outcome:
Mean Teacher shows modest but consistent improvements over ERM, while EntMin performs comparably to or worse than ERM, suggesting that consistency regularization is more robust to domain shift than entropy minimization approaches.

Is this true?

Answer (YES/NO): NO